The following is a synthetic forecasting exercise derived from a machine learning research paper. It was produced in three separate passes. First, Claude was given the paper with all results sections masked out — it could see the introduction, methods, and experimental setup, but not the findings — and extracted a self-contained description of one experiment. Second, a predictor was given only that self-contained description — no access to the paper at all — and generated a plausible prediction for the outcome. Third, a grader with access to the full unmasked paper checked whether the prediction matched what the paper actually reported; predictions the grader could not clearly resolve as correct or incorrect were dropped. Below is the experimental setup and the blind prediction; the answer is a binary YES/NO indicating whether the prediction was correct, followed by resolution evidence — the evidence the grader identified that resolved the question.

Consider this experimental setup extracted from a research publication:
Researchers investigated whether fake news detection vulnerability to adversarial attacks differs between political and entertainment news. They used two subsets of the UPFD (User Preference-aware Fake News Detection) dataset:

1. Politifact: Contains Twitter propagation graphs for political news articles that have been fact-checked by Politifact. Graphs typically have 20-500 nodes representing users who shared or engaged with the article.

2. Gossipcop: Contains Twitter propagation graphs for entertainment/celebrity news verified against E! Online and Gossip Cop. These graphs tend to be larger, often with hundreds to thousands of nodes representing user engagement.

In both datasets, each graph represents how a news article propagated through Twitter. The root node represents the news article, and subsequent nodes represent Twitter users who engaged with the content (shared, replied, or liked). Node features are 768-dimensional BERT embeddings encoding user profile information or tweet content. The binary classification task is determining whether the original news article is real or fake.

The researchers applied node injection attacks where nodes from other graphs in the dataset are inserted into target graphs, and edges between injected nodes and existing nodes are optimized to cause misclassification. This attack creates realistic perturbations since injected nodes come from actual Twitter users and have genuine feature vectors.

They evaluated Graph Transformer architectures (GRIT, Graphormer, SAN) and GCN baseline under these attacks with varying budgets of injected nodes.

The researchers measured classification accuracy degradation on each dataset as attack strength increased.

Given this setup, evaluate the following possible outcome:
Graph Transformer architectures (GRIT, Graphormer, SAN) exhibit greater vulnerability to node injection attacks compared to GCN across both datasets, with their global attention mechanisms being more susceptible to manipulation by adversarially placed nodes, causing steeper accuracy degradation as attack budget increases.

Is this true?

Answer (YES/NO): NO